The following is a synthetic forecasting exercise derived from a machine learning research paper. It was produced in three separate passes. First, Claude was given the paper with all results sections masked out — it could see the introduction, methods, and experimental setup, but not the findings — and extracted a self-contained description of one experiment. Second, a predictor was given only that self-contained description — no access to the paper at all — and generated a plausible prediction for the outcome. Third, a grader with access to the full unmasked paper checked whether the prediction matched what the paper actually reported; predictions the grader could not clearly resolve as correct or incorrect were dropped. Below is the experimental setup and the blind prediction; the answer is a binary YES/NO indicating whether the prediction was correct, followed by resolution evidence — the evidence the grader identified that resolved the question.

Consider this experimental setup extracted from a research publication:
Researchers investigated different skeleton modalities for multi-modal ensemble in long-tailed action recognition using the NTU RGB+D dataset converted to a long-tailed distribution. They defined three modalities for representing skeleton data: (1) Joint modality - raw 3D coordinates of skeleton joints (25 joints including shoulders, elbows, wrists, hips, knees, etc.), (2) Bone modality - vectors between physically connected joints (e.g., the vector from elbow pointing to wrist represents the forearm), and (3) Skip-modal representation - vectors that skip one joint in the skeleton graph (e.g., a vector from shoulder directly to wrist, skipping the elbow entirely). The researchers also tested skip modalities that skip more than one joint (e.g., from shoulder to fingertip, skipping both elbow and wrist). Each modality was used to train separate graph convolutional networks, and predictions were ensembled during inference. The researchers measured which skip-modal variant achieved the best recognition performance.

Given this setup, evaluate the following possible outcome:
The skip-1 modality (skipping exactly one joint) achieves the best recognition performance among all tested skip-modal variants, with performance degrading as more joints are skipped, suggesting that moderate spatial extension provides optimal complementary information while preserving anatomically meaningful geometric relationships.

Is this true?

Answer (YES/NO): YES